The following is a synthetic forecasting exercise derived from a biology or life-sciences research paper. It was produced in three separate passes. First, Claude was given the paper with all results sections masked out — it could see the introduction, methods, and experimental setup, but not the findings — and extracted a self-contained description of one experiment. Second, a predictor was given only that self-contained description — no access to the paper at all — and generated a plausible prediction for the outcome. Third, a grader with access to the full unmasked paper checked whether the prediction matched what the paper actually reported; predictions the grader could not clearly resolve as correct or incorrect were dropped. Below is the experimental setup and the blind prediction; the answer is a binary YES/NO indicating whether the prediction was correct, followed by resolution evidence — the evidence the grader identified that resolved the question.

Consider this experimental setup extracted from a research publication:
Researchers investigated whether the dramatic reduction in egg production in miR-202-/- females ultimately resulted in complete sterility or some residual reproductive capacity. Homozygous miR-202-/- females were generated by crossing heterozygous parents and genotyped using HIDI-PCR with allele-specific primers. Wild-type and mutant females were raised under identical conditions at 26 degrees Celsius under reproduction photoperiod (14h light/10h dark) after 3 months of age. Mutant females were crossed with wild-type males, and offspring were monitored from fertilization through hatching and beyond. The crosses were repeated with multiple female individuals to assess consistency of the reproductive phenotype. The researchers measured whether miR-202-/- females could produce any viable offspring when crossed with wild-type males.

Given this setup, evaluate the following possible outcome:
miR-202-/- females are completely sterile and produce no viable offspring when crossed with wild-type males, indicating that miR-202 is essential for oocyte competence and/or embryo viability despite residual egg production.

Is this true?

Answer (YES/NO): NO